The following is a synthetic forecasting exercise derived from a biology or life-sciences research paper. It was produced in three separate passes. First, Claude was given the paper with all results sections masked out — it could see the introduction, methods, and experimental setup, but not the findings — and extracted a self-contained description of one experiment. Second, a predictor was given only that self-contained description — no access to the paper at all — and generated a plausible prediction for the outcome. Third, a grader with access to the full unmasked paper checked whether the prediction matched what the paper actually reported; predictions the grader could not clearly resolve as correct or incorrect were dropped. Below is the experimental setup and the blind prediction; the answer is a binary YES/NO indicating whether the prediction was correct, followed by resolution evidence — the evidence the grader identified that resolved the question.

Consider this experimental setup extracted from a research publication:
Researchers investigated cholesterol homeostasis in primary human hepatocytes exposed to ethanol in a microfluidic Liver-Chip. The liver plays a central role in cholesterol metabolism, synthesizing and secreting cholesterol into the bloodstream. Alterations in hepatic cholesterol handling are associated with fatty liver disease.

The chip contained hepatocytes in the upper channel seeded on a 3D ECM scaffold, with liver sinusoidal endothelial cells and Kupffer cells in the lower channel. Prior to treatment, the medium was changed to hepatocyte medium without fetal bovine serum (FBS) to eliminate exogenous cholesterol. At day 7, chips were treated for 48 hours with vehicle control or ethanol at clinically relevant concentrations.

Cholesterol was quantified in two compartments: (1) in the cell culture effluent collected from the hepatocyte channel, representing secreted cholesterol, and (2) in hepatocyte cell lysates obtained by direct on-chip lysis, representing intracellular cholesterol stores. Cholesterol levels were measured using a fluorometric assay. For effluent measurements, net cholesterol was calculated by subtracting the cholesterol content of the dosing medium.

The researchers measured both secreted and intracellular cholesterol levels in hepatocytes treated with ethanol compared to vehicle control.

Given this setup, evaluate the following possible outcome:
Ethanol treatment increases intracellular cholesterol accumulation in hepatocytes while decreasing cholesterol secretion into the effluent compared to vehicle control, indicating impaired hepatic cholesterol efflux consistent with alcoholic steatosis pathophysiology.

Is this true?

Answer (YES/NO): NO